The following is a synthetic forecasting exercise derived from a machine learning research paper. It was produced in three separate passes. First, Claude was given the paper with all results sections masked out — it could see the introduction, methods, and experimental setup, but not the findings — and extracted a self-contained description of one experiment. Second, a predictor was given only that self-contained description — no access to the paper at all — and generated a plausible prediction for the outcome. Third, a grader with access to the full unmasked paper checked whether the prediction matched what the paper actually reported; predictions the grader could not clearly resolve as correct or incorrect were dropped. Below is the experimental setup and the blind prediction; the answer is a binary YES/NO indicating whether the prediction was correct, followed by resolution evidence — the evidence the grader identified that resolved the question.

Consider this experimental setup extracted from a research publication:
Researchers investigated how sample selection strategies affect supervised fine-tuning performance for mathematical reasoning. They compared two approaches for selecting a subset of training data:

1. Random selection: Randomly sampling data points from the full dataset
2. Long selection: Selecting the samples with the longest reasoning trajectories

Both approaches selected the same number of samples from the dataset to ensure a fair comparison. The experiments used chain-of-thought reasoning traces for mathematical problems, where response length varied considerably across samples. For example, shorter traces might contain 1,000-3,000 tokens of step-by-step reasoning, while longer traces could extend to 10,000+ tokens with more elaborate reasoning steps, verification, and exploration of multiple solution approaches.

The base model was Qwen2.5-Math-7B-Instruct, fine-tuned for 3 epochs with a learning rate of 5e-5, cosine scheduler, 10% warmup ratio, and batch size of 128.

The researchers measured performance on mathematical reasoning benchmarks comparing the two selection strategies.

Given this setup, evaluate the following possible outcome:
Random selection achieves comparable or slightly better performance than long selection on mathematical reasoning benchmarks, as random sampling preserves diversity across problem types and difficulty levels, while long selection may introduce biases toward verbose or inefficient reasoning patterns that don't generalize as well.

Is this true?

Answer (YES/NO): NO